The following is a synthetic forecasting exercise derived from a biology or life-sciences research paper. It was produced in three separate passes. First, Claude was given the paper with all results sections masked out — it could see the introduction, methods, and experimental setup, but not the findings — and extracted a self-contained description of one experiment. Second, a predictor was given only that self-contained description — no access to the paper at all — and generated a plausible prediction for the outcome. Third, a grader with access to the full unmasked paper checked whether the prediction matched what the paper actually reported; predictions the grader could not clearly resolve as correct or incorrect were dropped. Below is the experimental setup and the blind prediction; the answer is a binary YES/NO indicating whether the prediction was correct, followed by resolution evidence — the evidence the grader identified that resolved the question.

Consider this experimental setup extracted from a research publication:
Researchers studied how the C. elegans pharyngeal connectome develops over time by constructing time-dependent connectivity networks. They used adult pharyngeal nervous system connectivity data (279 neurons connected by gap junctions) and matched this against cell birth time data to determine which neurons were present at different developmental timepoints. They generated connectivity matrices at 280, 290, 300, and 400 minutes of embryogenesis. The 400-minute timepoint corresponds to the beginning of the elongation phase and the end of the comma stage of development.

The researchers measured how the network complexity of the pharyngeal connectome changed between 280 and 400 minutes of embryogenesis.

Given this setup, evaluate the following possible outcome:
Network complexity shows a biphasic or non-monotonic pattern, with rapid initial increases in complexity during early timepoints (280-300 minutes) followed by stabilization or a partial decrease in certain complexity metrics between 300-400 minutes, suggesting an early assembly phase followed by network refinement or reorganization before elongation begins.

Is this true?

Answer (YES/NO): NO